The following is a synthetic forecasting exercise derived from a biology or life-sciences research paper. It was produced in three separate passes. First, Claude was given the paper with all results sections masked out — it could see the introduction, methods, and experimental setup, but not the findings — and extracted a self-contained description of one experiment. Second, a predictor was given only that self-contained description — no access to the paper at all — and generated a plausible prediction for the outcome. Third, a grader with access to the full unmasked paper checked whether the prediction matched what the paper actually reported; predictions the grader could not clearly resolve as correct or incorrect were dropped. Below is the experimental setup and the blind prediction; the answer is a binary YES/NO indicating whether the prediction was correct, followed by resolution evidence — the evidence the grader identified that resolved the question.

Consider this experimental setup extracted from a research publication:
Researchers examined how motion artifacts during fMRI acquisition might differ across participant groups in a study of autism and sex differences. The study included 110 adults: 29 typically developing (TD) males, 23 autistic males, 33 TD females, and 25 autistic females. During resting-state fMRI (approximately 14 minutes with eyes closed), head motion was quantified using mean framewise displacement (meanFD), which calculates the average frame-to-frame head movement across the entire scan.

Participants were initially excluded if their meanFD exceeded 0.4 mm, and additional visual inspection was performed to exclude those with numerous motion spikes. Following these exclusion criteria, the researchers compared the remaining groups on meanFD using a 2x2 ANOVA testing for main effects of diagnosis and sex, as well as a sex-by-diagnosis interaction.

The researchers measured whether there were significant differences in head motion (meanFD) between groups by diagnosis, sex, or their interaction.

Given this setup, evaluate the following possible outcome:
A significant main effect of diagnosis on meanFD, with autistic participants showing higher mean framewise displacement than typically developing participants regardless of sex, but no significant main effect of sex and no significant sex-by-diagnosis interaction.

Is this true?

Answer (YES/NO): NO